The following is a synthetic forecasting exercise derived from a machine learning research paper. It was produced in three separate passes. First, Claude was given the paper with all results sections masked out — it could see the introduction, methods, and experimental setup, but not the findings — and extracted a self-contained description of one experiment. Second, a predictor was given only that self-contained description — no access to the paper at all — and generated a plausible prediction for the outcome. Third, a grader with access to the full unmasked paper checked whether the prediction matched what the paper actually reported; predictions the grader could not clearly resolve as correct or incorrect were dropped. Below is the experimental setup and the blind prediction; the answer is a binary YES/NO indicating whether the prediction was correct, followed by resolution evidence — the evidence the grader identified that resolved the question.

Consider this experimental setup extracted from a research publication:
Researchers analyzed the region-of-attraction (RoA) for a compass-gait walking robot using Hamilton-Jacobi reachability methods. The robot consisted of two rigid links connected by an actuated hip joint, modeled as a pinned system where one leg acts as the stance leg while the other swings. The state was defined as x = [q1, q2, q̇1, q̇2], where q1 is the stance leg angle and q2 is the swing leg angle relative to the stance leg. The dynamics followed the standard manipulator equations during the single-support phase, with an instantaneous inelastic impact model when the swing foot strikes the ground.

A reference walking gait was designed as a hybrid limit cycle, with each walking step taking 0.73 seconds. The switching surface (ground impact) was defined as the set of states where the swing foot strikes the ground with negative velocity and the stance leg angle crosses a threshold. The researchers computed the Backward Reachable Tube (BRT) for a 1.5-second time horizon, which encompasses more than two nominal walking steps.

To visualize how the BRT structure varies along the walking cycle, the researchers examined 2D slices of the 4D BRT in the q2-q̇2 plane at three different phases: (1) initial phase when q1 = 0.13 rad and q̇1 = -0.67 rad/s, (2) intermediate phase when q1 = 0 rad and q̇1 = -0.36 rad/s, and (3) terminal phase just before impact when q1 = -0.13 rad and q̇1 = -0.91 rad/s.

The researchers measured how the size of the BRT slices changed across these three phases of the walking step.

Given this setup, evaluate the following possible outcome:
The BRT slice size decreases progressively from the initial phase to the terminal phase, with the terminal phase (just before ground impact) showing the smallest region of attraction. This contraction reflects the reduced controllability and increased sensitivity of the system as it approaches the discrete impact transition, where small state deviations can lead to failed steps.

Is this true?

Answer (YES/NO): YES